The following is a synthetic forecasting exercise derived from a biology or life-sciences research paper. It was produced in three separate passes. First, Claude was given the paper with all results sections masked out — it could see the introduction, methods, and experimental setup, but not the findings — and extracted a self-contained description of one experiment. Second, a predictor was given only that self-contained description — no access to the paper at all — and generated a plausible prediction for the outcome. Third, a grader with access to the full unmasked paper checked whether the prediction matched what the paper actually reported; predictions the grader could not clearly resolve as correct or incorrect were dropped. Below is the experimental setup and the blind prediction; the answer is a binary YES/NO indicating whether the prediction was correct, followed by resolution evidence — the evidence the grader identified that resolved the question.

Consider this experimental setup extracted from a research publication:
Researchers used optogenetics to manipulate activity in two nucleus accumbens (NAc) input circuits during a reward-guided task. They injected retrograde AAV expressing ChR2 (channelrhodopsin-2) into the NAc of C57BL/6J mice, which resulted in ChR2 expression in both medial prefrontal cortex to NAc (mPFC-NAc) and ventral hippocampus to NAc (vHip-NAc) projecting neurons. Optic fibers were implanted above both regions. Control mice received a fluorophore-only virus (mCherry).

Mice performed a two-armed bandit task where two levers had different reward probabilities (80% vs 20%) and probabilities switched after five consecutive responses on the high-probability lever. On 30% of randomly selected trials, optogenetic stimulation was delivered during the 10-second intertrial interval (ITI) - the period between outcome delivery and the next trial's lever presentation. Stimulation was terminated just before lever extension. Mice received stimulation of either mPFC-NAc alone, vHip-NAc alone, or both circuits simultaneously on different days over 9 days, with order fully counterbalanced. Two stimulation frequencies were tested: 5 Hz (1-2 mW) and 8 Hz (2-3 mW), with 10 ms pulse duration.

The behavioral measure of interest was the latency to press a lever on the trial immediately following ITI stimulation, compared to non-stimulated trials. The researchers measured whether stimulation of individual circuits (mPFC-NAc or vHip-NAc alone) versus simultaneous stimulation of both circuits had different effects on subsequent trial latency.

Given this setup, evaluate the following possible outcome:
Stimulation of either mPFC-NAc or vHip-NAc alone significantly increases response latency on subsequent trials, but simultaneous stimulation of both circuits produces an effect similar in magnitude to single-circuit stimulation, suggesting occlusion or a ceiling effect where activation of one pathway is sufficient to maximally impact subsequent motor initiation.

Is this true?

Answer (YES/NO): NO